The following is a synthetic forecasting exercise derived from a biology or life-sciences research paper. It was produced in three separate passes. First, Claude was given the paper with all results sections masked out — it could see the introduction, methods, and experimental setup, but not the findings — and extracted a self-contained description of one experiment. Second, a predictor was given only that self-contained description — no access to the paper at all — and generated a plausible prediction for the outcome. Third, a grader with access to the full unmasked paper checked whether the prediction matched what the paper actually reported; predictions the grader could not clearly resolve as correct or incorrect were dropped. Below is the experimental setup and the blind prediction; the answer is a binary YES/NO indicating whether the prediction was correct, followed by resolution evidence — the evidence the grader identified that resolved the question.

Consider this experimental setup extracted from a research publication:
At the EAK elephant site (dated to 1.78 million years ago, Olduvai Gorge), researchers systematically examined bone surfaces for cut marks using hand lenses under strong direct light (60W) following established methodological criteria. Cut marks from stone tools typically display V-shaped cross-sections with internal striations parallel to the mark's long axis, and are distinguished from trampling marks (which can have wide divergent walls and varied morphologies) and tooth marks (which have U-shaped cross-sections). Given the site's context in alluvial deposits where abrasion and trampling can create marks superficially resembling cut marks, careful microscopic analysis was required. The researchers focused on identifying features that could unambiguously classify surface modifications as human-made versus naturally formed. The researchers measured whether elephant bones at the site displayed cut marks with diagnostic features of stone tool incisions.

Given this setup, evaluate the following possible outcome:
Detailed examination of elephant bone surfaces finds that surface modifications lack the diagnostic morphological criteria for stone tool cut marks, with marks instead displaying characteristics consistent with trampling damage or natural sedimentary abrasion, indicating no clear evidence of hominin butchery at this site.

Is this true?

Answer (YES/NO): NO